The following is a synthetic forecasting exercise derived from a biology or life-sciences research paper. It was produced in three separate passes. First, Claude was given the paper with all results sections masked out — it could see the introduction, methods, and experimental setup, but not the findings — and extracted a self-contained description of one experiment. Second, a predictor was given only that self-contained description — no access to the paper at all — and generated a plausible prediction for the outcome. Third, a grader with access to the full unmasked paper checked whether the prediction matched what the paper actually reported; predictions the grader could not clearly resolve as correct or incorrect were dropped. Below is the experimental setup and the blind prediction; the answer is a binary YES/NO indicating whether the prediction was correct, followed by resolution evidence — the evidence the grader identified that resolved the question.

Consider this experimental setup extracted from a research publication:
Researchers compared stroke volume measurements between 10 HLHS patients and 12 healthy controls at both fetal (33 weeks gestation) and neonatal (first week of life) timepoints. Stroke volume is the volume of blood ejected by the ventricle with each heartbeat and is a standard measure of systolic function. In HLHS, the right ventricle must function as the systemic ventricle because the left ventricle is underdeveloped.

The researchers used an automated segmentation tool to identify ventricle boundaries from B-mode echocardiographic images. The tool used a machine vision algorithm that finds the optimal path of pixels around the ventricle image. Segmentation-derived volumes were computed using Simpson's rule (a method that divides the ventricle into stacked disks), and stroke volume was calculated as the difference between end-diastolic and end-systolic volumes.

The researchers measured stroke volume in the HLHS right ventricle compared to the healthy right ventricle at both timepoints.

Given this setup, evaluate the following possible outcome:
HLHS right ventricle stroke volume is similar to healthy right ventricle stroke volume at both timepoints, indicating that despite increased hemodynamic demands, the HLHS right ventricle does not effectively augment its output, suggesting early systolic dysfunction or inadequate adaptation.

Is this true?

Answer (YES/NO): NO